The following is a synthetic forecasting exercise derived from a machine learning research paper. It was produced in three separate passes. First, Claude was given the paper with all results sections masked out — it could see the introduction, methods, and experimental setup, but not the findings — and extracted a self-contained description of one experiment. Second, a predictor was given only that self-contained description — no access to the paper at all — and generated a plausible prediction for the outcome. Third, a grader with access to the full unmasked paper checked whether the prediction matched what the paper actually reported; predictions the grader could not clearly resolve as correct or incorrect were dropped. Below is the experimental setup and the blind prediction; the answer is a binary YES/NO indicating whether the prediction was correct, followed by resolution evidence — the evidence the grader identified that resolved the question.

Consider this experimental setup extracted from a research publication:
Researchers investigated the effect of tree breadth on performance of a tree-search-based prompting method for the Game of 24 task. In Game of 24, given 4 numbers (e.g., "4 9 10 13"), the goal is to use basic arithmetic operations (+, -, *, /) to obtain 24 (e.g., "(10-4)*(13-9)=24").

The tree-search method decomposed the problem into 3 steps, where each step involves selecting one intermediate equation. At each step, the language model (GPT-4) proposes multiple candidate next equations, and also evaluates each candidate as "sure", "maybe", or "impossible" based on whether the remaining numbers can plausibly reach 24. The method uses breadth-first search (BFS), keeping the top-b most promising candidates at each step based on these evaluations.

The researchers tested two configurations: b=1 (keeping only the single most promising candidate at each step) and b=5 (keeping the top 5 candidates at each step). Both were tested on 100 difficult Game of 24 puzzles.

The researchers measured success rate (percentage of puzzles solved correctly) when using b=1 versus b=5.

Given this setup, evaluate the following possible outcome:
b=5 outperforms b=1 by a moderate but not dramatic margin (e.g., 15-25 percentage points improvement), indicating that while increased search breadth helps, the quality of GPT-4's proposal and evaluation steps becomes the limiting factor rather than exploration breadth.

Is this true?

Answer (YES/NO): NO